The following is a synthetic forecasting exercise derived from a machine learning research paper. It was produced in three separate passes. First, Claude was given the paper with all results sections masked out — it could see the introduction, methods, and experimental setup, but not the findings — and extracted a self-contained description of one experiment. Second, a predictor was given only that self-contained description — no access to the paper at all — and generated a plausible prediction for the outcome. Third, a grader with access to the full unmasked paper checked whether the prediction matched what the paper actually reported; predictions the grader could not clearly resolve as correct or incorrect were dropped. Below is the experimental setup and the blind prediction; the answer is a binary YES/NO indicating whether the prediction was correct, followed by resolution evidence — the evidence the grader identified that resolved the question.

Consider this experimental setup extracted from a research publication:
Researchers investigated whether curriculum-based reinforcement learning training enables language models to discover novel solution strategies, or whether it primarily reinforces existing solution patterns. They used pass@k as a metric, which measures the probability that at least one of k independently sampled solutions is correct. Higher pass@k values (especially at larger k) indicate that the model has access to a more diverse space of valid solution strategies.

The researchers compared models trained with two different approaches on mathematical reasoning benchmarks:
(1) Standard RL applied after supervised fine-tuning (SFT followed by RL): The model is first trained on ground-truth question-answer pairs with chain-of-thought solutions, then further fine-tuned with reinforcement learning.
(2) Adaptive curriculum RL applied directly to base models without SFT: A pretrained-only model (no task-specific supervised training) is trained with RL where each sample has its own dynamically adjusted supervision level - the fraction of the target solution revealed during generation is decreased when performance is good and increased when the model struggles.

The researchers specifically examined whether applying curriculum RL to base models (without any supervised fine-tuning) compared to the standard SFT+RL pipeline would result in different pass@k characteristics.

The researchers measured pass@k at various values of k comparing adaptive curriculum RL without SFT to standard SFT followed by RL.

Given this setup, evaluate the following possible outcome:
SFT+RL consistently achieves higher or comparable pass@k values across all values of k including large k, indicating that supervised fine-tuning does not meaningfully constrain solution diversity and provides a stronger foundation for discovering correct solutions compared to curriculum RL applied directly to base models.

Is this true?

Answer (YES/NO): NO